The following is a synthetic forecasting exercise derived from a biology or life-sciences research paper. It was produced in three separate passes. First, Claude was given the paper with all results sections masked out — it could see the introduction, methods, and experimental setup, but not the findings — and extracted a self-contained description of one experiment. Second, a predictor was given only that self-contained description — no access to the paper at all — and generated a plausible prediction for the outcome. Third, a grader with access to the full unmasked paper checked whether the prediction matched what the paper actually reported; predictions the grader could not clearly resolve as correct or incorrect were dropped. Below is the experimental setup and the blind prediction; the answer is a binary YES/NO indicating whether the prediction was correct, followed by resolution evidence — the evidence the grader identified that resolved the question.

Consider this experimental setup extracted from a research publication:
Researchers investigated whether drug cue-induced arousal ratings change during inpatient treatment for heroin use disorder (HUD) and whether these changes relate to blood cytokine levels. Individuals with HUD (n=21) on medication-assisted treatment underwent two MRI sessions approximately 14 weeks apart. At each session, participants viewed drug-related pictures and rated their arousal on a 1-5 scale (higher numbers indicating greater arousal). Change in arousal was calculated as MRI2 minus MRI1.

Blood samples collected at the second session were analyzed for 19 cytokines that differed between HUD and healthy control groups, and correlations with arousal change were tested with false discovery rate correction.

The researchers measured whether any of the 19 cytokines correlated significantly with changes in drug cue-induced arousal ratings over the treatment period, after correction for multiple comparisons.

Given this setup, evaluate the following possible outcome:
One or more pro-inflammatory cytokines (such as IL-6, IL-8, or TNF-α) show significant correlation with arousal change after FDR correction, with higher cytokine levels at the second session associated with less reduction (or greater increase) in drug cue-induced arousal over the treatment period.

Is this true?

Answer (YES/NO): NO